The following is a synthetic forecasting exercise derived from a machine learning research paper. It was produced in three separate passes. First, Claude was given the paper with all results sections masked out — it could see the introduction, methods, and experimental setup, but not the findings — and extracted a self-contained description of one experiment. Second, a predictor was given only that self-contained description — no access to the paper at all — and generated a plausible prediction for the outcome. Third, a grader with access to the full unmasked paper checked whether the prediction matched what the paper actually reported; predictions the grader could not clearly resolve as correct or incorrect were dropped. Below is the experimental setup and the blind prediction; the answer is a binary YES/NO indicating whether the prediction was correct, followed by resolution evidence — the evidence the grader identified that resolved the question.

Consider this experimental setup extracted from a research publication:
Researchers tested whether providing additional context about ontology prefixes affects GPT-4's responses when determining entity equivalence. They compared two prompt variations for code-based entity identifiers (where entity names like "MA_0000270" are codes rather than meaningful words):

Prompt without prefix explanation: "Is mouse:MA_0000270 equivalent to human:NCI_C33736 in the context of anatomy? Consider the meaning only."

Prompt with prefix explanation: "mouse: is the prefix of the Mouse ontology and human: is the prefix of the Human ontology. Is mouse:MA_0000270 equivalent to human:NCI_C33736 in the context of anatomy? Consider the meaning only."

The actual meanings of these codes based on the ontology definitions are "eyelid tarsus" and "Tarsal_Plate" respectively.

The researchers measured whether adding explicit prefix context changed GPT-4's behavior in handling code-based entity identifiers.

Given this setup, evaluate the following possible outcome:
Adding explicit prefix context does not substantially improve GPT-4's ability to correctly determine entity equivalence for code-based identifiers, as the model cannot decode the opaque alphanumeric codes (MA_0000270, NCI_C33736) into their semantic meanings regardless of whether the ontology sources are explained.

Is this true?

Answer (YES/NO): YES